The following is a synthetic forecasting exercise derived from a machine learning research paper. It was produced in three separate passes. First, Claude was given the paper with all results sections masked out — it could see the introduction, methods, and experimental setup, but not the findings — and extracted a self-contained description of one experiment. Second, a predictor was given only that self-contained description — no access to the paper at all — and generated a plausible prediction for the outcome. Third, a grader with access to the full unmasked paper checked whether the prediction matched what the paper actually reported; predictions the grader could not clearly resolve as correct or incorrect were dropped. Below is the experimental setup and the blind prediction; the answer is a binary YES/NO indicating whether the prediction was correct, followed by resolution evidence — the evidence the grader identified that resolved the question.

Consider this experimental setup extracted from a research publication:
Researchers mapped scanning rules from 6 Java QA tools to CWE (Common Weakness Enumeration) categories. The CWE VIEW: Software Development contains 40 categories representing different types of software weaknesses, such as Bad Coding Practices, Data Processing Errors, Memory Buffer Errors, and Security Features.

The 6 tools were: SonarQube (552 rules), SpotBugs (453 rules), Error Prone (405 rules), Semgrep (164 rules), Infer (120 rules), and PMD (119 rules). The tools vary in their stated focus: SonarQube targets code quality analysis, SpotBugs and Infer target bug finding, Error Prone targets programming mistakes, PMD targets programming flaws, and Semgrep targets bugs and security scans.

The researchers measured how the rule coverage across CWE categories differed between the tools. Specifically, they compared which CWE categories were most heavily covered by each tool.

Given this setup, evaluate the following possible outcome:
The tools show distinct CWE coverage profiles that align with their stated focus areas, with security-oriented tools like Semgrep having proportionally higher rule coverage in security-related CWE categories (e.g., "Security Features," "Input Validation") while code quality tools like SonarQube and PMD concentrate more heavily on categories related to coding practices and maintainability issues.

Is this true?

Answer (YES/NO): YES